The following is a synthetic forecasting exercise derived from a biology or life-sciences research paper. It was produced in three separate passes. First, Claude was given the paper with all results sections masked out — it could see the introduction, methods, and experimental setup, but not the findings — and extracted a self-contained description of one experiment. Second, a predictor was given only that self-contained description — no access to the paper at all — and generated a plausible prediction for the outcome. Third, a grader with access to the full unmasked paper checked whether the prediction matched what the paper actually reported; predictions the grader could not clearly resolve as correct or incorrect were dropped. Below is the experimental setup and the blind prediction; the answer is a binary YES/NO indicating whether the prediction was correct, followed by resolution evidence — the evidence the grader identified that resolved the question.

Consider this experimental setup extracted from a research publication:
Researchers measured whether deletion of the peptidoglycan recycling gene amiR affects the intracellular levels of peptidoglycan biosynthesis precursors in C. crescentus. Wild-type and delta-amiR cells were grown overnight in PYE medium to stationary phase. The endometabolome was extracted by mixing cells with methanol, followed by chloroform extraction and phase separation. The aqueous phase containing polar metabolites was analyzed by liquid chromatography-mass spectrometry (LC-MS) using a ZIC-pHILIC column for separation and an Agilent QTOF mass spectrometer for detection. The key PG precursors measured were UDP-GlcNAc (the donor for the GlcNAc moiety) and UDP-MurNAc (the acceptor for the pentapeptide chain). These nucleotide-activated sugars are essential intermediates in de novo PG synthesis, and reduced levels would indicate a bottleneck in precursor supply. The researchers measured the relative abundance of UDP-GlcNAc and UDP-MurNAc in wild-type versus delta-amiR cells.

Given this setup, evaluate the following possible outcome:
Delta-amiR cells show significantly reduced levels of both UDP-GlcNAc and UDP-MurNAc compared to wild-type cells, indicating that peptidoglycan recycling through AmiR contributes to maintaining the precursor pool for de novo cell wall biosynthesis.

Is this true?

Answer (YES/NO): NO